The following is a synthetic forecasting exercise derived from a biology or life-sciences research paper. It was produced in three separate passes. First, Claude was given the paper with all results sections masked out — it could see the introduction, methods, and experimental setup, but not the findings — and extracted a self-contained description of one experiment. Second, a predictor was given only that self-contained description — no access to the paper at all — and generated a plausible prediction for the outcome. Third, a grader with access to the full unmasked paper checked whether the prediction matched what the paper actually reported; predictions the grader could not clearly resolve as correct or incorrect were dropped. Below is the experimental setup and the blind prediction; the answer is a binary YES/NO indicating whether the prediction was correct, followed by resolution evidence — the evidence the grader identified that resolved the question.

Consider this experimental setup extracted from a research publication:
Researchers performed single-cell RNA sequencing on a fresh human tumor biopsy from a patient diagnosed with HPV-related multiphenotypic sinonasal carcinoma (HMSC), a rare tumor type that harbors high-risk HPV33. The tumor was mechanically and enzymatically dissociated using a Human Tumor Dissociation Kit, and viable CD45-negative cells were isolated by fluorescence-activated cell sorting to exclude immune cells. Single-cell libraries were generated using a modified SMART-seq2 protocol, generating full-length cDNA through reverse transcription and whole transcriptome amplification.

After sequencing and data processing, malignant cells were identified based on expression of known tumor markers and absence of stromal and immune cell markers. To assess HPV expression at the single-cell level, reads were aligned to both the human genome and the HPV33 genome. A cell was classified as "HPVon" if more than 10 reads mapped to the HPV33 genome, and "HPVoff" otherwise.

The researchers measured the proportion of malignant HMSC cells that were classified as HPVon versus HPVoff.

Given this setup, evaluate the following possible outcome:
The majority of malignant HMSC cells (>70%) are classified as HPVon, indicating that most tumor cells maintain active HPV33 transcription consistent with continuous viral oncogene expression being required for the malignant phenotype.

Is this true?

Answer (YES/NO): YES